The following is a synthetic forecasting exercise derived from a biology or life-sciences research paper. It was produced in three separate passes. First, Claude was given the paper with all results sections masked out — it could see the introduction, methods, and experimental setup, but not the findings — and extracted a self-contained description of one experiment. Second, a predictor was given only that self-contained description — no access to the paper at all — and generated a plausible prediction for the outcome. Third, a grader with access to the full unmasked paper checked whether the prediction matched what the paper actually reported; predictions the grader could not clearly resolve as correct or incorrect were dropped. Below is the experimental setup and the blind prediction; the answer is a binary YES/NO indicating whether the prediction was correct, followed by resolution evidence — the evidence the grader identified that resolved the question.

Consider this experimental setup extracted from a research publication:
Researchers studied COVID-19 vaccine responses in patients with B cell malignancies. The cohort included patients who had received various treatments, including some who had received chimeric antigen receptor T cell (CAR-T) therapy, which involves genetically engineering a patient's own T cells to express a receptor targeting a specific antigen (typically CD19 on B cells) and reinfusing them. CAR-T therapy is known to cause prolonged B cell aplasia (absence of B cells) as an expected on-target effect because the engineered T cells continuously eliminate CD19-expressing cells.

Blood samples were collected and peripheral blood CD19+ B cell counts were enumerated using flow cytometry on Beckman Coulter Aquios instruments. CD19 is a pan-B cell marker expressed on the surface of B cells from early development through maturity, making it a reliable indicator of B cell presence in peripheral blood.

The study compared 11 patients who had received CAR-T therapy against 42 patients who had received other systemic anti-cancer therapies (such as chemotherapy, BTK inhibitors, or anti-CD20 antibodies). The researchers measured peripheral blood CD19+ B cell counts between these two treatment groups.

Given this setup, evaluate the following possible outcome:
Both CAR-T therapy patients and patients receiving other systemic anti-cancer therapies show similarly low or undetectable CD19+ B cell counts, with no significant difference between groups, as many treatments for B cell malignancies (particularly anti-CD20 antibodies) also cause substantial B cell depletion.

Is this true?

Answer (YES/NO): NO